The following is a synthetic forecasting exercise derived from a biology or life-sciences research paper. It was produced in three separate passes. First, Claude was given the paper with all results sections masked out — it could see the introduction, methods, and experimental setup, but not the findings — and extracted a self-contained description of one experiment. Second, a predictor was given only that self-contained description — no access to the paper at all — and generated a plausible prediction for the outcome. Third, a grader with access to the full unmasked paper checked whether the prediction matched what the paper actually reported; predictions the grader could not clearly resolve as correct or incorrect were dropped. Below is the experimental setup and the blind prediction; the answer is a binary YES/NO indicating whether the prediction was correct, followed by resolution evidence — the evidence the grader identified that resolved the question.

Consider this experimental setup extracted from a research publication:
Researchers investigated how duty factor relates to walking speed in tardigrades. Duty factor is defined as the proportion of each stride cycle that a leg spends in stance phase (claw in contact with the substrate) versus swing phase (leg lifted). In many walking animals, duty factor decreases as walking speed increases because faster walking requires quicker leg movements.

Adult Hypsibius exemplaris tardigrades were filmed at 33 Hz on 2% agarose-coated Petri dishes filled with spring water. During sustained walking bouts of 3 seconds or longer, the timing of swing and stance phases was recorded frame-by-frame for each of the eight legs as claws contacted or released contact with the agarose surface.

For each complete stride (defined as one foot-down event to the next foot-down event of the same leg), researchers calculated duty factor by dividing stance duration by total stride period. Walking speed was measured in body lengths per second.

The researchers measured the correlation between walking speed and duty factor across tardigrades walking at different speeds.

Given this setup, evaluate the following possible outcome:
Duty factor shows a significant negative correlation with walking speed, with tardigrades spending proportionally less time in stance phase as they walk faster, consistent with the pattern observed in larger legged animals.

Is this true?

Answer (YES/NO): YES